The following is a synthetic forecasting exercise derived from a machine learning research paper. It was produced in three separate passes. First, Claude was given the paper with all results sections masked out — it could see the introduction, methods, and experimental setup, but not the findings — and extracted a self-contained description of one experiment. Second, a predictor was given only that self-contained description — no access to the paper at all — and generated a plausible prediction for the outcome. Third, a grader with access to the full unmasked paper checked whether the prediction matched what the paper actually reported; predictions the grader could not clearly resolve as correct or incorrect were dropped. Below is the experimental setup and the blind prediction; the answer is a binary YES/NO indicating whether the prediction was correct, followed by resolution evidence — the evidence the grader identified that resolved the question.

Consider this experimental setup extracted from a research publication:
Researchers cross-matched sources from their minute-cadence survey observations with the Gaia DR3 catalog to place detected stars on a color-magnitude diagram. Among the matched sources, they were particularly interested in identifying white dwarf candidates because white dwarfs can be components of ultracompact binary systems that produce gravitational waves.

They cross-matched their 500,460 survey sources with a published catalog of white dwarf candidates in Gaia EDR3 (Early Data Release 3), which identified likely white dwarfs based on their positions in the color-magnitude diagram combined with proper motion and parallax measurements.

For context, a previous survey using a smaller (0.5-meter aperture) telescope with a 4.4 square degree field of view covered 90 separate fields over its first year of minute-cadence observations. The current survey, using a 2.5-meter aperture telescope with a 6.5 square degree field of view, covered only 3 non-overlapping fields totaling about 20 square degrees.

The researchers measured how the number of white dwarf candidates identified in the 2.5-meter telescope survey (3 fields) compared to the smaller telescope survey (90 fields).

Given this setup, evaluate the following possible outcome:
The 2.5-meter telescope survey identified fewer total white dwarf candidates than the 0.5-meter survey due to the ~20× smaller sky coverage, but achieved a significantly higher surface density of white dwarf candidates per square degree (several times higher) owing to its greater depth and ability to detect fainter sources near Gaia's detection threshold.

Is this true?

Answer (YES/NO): NO